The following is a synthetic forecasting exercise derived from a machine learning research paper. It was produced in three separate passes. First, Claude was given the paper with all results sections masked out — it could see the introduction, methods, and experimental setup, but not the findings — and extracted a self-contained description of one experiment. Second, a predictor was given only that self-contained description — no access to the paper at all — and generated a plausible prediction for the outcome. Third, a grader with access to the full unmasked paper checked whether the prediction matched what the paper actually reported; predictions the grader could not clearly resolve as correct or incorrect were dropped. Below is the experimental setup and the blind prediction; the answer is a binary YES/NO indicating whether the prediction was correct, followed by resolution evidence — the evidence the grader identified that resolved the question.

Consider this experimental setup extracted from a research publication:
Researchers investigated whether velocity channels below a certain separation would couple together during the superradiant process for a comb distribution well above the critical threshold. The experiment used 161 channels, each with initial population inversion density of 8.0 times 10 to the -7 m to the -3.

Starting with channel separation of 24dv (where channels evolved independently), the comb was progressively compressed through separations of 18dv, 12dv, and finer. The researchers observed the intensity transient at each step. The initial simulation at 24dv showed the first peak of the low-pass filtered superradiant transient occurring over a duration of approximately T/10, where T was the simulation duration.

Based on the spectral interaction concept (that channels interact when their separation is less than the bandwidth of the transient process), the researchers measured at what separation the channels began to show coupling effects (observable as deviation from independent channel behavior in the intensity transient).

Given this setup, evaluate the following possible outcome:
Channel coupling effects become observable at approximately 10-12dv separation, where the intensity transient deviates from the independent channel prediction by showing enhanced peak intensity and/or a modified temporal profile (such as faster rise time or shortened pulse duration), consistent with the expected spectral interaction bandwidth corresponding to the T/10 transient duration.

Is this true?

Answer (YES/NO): YES